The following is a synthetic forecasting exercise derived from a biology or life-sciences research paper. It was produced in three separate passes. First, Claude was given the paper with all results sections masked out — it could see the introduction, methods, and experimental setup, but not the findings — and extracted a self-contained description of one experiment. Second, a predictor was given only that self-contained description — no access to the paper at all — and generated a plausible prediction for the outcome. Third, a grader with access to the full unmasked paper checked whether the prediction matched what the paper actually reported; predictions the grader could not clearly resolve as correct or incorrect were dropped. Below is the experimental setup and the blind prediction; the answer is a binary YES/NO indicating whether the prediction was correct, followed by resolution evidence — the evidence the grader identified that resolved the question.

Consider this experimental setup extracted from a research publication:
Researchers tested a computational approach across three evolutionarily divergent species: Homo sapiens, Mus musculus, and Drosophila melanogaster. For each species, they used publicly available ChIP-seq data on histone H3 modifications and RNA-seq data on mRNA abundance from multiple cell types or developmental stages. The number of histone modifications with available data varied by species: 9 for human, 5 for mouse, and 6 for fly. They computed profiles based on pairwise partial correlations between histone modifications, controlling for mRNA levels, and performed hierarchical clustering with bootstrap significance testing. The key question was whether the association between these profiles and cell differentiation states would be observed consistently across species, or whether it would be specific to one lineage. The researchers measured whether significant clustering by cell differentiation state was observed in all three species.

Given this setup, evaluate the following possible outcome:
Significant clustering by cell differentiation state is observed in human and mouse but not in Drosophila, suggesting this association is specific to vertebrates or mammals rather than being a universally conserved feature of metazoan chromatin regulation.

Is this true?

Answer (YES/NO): NO